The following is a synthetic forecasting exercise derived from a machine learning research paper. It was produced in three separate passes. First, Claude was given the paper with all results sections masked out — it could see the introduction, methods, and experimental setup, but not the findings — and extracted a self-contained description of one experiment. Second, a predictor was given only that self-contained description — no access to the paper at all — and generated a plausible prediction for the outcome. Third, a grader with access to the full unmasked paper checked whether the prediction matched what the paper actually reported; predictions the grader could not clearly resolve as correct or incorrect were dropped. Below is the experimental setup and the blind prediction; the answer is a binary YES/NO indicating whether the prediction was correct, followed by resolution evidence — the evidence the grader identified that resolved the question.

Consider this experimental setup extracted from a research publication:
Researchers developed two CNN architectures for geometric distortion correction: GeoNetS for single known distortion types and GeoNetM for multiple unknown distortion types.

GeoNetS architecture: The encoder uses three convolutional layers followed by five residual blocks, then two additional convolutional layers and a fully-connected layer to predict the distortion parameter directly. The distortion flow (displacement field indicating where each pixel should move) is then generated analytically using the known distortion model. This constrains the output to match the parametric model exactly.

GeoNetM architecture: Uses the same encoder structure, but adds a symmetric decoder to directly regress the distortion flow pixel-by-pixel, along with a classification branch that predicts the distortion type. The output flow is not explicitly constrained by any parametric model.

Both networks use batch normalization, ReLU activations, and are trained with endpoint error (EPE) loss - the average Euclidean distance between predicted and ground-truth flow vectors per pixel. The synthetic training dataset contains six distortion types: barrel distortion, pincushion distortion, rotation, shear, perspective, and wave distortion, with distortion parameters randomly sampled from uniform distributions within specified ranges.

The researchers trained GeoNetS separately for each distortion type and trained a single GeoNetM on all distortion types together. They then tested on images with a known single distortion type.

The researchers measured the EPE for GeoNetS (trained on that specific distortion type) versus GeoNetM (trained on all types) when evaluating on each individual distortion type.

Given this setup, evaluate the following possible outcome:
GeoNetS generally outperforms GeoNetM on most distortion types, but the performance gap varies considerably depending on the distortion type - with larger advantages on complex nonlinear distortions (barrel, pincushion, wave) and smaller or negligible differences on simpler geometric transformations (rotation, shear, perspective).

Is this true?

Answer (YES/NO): NO